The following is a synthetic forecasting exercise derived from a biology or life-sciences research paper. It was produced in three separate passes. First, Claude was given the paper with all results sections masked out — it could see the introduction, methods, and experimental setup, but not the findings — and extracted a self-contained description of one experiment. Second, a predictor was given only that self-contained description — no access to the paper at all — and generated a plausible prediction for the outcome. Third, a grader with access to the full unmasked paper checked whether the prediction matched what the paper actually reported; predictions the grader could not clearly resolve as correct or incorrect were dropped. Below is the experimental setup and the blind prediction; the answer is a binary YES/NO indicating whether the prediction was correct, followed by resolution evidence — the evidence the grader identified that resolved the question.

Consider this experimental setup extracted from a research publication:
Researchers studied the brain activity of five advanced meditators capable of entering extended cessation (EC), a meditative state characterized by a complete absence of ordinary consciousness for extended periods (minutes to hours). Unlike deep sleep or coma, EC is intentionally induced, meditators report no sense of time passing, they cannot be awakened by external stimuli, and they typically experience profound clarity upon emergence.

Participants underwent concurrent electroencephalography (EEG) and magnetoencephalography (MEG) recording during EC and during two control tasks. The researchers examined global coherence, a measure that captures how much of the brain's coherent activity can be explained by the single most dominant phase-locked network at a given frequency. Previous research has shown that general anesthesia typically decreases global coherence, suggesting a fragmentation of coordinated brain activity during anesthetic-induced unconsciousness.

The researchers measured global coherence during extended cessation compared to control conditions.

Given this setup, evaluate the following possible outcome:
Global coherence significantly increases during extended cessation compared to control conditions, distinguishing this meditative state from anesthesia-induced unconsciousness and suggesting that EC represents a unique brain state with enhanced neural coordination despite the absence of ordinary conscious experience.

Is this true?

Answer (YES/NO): NO